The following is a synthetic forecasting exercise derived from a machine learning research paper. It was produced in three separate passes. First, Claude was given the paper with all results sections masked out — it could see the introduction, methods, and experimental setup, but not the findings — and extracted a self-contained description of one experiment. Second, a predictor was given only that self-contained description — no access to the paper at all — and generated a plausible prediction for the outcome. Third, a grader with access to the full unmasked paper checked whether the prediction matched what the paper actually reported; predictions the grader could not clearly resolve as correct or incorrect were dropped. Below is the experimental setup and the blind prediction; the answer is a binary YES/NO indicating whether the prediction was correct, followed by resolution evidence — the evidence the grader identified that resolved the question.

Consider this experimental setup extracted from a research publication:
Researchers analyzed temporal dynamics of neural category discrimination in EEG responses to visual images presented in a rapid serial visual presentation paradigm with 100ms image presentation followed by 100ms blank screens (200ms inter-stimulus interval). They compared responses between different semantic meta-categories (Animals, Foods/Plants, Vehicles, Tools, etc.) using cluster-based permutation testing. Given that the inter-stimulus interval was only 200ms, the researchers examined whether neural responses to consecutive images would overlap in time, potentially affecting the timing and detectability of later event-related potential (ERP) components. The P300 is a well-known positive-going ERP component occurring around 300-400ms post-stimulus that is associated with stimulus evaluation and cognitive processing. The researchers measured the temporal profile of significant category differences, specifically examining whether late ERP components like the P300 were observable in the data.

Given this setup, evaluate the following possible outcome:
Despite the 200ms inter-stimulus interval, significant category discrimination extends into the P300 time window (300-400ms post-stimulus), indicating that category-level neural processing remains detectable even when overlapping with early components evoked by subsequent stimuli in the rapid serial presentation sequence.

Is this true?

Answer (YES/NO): YES